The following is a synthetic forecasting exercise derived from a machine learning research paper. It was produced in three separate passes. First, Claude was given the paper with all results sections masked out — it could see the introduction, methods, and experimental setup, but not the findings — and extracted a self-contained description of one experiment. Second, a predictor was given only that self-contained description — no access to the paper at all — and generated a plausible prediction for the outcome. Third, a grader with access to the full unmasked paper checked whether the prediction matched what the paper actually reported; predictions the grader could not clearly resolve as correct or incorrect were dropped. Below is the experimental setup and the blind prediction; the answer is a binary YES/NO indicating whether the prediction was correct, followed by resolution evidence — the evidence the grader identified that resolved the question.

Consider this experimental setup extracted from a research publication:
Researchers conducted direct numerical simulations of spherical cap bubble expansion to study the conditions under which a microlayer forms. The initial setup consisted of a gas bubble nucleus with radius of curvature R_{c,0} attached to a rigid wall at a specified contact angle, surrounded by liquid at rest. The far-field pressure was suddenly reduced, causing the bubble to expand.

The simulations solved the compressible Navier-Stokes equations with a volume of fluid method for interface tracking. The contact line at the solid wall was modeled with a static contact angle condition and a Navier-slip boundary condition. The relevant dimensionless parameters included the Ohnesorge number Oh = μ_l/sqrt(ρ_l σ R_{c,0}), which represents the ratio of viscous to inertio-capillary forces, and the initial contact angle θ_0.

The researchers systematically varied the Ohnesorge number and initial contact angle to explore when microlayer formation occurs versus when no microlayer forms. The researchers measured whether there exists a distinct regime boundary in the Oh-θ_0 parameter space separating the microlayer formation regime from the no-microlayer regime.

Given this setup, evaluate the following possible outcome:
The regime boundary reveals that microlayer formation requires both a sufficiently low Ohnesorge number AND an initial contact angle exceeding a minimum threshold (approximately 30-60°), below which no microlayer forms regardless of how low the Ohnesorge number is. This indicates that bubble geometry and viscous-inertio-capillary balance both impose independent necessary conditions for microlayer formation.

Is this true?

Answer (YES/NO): NO